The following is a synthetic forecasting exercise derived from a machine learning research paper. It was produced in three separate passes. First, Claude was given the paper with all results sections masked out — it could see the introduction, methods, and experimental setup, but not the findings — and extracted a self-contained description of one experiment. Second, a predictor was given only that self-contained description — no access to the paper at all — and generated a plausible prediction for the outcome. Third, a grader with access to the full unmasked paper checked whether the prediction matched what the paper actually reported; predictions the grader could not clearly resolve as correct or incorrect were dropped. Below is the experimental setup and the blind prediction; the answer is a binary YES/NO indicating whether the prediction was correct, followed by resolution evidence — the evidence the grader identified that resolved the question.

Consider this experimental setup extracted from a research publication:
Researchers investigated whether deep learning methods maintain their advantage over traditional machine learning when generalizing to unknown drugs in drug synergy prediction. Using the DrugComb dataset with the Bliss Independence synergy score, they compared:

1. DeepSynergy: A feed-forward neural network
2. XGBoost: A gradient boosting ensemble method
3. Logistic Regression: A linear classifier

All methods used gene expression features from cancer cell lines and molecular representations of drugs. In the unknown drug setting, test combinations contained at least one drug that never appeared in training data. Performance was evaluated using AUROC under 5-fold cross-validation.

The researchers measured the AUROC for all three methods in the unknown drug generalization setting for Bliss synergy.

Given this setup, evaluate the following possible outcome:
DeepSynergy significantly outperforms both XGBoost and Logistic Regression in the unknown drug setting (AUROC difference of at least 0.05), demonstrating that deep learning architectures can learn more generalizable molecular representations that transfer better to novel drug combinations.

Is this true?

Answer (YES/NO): NO